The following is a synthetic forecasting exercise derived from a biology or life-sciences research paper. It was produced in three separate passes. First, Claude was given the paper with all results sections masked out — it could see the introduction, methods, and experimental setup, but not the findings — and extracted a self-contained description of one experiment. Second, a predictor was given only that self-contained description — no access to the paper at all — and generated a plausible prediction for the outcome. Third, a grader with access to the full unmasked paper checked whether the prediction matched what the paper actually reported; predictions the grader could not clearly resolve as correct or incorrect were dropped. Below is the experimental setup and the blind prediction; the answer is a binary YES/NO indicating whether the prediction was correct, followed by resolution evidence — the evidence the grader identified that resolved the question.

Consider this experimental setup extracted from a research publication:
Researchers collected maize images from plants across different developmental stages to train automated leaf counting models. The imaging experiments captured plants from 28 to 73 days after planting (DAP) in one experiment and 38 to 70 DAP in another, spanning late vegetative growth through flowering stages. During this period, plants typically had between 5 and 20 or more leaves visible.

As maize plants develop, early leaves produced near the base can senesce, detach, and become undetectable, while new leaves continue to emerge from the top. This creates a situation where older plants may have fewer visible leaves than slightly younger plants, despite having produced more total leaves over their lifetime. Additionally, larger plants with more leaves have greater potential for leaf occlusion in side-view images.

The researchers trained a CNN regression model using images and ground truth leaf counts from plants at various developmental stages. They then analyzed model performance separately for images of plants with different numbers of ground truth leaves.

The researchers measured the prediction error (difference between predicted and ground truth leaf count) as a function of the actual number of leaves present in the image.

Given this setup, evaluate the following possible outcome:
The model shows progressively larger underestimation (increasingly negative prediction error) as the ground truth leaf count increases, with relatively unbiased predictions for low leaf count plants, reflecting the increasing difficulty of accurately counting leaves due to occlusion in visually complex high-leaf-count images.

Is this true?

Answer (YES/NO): NO